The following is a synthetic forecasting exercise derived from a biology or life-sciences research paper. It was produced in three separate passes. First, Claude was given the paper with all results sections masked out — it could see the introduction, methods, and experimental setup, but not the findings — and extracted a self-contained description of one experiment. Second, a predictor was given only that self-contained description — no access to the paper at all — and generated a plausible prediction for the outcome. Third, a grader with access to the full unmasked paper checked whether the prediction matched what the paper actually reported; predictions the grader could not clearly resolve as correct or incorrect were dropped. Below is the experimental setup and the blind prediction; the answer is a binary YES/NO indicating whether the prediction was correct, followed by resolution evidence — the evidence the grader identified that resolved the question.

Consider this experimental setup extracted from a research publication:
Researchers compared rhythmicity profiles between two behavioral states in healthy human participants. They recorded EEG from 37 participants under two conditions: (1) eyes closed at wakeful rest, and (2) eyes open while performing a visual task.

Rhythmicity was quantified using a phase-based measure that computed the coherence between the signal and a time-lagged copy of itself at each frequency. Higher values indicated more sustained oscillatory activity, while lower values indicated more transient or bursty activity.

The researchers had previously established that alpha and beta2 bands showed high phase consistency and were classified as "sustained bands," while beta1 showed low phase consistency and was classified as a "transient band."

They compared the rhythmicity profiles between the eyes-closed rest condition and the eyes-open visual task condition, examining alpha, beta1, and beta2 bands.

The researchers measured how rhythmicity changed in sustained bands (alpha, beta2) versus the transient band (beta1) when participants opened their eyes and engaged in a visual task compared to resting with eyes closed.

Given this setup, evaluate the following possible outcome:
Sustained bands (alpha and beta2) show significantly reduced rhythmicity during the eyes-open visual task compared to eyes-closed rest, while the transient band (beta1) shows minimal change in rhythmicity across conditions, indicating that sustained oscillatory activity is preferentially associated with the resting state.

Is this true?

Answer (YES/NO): YES